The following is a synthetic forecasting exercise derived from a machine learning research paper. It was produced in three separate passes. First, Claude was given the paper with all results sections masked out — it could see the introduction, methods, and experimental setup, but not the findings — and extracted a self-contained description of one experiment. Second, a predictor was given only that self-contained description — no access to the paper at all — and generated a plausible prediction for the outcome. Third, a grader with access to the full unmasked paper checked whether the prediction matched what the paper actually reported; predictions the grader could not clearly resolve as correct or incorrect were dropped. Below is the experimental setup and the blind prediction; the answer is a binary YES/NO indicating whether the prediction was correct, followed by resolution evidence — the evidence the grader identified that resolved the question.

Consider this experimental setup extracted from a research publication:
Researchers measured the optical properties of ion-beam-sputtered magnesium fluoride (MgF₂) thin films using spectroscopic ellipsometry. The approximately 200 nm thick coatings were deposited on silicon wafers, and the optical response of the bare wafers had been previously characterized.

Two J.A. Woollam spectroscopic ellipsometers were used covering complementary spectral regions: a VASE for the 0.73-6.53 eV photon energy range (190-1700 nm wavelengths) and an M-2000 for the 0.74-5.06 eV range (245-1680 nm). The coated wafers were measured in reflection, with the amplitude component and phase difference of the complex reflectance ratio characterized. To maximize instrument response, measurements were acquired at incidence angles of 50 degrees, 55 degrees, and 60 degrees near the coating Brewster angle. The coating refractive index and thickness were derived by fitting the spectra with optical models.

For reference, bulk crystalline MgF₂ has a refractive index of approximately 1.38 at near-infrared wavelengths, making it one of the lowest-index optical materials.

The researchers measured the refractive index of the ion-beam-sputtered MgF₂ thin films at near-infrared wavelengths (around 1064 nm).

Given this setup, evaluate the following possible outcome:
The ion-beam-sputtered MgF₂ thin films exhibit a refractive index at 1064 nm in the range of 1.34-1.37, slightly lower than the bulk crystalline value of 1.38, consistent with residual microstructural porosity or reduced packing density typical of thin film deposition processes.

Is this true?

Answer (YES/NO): NO